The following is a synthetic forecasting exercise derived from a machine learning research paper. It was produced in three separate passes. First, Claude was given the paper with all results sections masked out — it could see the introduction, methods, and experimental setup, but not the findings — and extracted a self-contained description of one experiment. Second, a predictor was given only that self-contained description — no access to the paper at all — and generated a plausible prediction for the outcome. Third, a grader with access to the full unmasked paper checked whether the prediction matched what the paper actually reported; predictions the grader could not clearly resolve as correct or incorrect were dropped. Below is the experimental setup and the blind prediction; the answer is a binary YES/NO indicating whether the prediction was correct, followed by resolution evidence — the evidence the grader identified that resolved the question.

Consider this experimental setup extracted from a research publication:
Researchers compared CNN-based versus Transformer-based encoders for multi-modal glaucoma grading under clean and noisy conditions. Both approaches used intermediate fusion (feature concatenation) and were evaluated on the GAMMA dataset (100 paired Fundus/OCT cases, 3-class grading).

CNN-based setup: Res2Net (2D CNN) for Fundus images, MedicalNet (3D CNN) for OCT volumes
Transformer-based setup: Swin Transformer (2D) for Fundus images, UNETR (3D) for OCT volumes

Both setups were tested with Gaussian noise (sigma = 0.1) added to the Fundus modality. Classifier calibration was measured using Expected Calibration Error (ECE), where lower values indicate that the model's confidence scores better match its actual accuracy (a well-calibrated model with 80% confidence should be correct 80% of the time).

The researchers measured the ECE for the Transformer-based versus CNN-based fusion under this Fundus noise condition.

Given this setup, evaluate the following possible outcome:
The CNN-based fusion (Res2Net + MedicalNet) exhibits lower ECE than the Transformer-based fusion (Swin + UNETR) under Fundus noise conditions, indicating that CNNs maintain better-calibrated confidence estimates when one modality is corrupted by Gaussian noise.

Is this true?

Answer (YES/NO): NO